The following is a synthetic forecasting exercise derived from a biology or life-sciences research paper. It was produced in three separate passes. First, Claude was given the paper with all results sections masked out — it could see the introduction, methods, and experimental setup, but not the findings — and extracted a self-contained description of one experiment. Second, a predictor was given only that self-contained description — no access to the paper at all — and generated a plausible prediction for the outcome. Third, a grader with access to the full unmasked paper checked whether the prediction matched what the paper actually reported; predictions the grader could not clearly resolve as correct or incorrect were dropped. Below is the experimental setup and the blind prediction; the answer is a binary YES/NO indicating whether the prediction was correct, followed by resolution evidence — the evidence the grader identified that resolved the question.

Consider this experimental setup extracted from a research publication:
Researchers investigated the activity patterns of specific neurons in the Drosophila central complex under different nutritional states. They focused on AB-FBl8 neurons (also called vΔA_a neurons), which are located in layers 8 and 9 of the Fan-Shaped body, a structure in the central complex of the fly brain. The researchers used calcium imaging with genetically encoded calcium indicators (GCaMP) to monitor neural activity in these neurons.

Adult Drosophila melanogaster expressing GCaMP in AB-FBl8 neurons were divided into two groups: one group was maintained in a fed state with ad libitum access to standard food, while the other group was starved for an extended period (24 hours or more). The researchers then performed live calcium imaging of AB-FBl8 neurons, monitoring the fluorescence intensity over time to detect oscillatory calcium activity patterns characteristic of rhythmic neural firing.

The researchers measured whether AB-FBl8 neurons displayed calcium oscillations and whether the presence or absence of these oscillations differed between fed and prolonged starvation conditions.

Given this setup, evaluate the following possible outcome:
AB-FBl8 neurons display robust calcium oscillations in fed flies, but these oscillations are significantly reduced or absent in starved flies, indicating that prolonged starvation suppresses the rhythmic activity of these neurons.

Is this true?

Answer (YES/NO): YES